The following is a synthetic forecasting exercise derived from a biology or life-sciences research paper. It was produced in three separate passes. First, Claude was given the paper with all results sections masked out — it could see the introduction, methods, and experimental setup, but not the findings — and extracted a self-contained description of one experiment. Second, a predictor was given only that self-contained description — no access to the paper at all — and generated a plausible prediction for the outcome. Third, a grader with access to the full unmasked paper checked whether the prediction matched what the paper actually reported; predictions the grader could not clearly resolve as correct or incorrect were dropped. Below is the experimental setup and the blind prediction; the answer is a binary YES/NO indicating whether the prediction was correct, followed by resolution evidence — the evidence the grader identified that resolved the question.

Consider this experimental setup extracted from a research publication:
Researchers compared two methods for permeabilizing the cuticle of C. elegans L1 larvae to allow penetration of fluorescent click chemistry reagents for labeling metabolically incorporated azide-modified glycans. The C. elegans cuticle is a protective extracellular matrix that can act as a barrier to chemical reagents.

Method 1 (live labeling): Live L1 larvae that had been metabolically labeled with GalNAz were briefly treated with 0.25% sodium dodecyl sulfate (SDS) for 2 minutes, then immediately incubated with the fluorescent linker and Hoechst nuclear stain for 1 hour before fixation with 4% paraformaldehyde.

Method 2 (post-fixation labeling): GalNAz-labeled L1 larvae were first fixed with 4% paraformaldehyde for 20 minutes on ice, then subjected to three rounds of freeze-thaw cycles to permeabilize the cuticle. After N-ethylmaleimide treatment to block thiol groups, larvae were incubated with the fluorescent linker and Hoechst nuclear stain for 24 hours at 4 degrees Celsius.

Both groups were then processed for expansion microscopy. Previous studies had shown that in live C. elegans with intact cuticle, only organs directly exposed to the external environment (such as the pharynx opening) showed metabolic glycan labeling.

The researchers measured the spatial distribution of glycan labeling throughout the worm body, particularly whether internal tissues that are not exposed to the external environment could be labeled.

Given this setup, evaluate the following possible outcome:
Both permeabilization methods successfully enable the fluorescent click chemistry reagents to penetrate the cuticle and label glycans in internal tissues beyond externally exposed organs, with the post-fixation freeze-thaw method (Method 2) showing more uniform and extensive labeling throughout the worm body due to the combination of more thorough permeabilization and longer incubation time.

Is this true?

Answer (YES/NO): NO